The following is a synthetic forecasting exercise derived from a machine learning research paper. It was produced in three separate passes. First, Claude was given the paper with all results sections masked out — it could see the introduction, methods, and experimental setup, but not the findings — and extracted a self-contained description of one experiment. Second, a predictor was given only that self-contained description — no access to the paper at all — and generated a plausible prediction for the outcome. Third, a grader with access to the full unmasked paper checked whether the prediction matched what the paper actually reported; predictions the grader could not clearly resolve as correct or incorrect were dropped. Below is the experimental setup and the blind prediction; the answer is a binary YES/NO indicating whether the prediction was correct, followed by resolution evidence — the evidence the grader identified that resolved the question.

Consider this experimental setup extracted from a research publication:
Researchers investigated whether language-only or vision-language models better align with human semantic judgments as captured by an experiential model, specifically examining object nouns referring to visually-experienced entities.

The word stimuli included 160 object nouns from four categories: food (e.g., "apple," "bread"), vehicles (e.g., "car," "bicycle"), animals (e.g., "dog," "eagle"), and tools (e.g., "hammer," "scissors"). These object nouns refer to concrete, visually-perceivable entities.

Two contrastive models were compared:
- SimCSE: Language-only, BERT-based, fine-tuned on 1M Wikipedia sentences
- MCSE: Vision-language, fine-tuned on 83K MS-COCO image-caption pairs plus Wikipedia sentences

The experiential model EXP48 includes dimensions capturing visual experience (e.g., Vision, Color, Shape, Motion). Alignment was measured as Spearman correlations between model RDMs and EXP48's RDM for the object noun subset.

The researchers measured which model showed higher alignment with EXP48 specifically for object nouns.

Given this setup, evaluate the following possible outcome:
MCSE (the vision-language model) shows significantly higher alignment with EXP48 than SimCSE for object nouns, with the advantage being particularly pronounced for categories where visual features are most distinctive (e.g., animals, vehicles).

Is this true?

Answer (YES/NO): NO